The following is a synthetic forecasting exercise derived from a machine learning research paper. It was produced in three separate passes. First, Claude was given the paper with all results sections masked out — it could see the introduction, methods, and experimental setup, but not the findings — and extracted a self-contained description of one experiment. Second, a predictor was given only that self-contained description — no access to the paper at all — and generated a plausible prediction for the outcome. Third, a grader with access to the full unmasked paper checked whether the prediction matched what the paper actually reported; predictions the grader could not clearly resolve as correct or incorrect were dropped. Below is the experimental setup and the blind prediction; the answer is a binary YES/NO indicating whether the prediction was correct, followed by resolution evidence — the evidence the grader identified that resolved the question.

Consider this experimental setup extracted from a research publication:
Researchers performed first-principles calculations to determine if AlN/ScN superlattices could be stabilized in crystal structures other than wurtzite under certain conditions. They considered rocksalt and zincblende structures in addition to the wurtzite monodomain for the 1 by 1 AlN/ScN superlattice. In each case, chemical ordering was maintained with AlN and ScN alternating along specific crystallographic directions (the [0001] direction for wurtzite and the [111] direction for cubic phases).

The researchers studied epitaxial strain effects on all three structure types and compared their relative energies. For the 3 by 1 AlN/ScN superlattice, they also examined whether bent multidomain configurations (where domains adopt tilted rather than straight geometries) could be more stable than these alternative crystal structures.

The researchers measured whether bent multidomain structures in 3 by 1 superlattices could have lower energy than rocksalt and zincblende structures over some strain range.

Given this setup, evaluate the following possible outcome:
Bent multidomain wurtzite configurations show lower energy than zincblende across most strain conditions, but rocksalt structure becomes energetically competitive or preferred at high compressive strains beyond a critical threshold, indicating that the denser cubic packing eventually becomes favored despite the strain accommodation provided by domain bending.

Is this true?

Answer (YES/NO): NO